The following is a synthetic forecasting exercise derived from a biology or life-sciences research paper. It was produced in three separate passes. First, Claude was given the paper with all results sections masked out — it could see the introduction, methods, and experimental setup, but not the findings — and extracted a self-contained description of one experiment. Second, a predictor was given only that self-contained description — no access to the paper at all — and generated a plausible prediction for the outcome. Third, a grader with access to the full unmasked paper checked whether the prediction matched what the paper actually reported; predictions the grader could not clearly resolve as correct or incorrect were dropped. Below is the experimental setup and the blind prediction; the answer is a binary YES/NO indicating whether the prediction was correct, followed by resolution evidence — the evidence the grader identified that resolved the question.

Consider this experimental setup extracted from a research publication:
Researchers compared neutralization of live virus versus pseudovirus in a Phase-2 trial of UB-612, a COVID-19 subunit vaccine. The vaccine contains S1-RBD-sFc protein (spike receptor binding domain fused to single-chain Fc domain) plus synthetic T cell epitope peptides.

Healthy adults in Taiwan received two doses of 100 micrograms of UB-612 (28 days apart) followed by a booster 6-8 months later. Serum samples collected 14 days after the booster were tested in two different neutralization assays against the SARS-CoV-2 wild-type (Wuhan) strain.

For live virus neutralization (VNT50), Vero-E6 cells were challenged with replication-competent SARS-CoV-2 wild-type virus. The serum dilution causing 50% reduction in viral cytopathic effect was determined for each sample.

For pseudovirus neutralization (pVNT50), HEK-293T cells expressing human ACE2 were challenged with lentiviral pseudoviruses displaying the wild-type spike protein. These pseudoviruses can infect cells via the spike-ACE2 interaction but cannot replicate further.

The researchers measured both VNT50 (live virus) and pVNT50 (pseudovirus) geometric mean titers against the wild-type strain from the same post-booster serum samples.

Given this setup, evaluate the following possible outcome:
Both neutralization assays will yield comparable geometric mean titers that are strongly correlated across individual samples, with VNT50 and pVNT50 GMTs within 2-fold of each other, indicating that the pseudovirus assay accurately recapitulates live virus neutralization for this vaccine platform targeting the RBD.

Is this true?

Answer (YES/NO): NO